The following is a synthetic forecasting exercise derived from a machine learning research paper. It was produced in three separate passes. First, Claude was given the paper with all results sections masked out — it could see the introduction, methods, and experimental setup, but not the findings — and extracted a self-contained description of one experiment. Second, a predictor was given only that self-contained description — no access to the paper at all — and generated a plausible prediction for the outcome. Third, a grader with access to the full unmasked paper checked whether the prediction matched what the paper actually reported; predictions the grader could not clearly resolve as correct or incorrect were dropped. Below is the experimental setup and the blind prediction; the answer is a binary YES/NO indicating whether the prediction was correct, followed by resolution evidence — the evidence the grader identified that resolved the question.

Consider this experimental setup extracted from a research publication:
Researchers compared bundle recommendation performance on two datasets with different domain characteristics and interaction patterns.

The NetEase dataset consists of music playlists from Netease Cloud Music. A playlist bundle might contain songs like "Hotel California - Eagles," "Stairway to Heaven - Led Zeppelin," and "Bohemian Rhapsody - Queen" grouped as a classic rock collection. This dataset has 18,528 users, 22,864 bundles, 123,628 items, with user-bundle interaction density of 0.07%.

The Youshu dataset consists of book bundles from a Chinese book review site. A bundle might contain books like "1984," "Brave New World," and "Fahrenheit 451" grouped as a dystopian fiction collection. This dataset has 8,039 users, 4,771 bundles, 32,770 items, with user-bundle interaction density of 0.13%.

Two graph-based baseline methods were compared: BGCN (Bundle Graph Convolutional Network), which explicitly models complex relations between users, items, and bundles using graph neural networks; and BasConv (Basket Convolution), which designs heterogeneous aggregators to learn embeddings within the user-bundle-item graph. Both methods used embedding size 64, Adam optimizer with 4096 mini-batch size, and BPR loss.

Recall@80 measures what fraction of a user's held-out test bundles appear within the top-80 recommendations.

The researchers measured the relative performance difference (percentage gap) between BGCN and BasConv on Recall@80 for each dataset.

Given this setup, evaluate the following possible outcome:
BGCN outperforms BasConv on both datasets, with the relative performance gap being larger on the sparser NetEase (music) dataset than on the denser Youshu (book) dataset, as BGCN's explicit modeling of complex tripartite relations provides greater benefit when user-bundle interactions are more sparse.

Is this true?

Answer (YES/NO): NO